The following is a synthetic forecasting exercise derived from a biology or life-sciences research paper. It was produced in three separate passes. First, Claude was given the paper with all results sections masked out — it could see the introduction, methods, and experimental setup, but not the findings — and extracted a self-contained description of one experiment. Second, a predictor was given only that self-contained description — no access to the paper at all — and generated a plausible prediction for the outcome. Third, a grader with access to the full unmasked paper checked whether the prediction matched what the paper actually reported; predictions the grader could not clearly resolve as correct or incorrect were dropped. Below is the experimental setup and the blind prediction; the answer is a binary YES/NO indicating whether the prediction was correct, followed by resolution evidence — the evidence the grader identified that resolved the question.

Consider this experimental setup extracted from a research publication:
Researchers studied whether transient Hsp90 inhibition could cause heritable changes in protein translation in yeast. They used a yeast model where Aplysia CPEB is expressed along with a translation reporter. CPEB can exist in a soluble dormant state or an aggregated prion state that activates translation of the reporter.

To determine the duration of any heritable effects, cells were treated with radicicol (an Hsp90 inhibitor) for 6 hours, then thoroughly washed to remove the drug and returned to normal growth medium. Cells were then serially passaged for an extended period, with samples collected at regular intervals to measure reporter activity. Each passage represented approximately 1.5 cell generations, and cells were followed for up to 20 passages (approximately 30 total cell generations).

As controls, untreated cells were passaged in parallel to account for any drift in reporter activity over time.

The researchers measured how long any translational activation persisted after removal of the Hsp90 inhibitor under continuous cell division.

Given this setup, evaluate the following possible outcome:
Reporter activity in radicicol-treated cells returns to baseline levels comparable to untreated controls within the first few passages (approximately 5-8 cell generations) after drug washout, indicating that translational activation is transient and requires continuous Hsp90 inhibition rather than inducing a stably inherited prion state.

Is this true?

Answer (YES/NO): NO